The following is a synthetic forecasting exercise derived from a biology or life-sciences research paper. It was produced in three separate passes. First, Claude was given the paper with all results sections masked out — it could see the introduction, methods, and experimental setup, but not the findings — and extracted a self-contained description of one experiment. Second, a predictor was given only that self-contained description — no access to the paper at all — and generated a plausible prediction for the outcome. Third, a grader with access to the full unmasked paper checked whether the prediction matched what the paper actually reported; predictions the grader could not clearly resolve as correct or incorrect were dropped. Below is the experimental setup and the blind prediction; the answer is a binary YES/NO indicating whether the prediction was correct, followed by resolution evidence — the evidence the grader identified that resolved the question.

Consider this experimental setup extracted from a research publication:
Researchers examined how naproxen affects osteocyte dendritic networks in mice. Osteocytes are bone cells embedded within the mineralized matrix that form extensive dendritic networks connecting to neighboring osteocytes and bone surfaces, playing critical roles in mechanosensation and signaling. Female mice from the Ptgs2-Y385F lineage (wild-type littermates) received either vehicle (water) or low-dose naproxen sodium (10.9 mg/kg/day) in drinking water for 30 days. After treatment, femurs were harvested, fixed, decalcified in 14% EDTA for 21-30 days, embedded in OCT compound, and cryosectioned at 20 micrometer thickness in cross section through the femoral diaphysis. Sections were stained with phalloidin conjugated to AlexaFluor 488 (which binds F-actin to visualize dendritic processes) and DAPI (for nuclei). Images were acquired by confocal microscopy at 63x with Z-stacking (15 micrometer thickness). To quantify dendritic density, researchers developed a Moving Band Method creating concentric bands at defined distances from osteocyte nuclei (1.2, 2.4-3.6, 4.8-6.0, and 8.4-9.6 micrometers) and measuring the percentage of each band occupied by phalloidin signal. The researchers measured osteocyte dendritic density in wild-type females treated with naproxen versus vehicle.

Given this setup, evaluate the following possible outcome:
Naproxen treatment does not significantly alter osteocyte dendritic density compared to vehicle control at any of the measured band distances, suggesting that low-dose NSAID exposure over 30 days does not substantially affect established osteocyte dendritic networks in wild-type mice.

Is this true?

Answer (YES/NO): NO